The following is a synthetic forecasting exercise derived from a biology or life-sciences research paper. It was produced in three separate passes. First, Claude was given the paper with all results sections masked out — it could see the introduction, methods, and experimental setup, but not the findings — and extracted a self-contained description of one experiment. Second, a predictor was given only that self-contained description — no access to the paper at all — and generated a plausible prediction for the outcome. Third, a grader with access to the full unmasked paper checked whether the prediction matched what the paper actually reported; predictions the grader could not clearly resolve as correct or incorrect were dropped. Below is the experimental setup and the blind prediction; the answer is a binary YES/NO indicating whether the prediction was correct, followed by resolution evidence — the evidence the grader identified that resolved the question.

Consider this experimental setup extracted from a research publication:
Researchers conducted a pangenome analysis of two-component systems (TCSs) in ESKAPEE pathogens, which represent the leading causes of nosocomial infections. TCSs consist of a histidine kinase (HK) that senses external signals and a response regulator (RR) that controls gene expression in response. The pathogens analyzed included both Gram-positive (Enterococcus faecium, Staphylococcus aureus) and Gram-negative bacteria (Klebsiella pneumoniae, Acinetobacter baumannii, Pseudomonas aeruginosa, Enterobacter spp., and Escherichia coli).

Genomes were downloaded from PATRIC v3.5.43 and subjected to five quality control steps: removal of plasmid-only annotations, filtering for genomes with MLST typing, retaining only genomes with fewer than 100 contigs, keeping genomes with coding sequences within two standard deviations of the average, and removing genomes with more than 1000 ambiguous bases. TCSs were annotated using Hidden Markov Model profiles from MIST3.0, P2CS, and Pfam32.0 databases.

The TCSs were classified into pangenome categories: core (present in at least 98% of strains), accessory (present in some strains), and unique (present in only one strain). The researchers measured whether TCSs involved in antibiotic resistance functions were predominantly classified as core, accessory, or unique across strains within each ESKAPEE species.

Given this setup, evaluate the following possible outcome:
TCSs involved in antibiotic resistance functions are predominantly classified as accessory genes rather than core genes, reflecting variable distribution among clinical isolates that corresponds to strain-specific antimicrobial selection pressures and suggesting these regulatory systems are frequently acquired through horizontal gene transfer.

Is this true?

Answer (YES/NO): NO